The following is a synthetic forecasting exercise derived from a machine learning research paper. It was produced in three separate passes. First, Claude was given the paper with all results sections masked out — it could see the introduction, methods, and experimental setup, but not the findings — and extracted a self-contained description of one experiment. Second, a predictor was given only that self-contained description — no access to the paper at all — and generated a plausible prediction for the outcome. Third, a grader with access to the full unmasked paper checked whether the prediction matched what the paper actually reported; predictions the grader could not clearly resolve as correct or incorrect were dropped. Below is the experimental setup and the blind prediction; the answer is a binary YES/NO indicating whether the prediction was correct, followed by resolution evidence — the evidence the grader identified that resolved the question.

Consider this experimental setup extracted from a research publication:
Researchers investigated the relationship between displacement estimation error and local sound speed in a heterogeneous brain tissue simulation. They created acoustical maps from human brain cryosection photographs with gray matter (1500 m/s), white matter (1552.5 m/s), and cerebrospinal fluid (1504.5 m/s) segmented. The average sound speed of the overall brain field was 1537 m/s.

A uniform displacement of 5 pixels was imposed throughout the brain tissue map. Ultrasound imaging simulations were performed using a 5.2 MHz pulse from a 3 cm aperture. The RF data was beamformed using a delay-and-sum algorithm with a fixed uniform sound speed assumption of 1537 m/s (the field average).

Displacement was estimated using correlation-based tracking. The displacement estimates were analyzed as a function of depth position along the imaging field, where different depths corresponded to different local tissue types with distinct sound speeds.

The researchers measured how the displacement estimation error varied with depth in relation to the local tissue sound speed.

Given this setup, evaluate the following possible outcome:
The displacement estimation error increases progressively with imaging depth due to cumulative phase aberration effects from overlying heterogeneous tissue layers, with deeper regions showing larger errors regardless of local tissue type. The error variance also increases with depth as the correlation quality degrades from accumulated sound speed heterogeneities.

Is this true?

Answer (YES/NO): NO